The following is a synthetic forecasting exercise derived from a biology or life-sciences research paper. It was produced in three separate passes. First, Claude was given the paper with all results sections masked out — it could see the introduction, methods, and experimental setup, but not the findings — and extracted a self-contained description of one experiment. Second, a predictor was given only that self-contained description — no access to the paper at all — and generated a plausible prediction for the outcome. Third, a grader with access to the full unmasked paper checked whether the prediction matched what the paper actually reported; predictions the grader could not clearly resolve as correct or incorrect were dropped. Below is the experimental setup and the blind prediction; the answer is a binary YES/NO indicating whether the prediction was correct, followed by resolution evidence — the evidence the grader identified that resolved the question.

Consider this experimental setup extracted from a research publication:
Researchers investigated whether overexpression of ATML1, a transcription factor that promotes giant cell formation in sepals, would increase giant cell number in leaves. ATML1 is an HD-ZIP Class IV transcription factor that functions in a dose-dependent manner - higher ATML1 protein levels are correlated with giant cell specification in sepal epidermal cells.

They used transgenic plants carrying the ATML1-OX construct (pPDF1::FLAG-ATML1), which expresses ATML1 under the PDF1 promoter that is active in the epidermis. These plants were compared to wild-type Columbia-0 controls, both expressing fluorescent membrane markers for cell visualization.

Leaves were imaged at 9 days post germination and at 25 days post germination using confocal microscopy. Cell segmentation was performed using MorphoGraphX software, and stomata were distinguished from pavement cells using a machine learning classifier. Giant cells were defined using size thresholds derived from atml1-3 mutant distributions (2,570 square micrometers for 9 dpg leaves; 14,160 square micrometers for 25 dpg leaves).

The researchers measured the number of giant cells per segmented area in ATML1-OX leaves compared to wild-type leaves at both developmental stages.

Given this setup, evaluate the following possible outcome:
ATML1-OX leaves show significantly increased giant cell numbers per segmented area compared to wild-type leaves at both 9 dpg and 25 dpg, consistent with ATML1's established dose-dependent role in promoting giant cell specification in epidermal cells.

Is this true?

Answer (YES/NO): NO